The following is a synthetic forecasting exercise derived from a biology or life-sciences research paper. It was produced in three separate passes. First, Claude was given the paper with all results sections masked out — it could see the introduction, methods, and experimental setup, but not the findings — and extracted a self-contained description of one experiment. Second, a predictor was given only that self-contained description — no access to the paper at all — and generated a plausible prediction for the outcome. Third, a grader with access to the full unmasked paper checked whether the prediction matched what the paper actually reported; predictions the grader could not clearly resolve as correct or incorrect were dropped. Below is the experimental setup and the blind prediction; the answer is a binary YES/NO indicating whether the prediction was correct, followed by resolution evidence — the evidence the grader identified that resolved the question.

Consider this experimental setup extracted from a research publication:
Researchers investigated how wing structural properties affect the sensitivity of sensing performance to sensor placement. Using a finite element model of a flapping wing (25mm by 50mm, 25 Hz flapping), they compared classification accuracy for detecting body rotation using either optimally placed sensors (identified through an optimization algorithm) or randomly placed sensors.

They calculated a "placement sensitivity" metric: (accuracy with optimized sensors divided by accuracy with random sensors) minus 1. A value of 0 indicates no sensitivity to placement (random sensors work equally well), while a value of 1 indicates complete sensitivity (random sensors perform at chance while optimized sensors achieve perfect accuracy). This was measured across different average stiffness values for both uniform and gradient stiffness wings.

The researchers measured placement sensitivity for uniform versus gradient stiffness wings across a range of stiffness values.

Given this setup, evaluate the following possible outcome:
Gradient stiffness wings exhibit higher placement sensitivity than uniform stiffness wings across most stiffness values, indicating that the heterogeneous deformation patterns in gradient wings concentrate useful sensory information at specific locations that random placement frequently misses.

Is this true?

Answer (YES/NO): NO